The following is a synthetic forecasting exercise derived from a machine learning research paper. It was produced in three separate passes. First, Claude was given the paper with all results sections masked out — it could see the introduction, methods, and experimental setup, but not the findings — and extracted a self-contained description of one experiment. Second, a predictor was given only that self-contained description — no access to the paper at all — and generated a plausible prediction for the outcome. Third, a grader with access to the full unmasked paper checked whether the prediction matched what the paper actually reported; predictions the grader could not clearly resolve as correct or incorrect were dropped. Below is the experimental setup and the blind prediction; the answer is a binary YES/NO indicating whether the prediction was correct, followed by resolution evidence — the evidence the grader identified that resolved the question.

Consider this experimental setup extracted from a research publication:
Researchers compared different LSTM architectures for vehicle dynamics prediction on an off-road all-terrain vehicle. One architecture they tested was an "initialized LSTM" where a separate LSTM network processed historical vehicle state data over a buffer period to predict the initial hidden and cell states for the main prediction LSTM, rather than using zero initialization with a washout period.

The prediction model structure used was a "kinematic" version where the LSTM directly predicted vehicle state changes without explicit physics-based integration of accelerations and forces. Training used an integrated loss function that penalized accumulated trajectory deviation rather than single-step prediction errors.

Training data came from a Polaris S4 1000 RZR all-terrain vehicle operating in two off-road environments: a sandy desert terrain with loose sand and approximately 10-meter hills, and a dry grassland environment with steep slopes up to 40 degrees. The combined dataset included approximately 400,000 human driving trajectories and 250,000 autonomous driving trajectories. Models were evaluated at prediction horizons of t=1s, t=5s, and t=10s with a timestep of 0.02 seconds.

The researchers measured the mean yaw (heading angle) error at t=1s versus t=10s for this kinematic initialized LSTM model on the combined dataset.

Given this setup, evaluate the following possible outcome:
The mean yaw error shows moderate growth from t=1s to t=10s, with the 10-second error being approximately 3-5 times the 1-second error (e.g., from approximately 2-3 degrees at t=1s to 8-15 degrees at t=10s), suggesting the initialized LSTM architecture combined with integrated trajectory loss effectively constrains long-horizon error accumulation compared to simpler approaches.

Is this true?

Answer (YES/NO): NO